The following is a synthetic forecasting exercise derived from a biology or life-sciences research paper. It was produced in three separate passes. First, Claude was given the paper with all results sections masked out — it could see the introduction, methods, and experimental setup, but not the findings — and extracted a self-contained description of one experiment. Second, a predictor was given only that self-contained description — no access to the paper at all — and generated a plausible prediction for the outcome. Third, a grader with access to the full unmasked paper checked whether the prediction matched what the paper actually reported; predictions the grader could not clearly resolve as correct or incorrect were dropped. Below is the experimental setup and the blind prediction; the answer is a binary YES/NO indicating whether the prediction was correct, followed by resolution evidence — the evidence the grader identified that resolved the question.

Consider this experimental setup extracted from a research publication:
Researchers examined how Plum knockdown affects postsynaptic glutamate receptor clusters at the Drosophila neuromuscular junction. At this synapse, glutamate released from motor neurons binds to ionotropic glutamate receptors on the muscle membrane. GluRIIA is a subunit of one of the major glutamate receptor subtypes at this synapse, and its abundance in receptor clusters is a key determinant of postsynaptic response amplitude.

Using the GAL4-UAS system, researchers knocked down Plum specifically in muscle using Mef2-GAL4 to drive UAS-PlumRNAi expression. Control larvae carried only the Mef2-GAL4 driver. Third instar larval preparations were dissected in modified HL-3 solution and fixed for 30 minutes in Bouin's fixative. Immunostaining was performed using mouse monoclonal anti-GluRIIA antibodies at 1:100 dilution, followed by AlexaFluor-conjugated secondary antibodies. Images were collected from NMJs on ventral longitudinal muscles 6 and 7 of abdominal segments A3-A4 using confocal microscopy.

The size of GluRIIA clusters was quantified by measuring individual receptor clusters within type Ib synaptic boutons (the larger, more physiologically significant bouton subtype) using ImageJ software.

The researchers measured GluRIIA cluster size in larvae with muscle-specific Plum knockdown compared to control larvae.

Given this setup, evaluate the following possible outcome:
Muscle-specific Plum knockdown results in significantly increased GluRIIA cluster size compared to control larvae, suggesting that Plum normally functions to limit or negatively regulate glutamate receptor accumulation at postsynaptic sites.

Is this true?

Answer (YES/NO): NO